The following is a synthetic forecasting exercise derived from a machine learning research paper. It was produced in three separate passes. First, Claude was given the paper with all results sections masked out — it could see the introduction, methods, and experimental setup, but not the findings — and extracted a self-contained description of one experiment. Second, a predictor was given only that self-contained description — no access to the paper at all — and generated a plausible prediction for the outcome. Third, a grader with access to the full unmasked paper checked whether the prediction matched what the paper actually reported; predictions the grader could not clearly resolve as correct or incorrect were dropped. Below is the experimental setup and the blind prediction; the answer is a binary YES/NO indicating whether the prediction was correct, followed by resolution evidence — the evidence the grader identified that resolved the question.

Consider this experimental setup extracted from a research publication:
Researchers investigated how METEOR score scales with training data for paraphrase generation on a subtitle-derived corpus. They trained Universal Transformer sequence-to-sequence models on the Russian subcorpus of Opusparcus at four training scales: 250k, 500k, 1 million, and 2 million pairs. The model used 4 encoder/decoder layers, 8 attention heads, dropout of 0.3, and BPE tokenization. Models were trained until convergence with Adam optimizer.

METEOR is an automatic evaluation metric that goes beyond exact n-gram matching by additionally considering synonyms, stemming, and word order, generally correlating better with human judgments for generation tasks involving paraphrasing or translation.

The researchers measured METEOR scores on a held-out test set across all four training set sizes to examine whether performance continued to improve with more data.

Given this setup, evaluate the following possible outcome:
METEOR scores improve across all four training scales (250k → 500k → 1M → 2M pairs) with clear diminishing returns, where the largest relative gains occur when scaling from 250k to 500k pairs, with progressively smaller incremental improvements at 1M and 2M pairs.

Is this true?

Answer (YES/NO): NO